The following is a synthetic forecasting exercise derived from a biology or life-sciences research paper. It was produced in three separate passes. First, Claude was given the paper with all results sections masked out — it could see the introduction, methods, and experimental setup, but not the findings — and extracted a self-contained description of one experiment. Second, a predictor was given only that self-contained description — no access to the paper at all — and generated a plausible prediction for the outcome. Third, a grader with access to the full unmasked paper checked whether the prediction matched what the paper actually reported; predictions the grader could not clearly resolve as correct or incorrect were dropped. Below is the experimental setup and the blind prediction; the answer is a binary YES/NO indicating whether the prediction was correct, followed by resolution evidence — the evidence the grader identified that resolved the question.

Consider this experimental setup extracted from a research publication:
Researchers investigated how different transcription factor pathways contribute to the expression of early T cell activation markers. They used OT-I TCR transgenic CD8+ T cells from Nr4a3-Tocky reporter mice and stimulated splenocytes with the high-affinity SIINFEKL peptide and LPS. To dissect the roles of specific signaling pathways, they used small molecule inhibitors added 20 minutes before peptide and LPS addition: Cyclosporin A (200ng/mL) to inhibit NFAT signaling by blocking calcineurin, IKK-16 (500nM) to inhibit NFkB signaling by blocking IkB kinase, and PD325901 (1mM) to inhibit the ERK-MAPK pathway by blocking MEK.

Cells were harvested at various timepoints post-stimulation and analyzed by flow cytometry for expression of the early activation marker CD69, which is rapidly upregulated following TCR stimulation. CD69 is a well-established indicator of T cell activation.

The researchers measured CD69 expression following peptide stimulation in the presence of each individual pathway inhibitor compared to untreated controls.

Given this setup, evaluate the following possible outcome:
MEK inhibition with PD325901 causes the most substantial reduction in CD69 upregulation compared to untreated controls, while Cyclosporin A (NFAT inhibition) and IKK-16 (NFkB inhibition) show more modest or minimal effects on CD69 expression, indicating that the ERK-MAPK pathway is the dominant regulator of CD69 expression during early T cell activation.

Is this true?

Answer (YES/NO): NO